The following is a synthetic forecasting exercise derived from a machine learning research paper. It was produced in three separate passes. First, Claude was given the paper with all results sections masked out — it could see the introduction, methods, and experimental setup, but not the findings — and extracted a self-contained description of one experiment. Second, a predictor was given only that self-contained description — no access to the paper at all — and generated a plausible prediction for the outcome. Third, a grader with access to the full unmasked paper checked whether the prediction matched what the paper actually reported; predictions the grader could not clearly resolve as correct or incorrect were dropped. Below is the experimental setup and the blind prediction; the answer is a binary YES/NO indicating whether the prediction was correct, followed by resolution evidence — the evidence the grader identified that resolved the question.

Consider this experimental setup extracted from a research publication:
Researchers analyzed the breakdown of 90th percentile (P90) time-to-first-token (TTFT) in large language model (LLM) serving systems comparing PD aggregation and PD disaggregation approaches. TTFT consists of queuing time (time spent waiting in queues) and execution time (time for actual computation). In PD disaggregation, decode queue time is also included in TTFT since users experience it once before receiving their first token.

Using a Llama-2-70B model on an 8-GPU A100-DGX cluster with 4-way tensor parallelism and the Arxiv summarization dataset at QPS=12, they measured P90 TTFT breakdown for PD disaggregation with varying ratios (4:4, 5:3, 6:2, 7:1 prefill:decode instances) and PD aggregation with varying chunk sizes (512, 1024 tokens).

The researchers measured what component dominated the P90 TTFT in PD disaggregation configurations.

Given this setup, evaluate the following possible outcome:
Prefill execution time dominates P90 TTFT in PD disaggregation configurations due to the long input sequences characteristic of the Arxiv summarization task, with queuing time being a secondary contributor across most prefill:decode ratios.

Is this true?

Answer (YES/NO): NO